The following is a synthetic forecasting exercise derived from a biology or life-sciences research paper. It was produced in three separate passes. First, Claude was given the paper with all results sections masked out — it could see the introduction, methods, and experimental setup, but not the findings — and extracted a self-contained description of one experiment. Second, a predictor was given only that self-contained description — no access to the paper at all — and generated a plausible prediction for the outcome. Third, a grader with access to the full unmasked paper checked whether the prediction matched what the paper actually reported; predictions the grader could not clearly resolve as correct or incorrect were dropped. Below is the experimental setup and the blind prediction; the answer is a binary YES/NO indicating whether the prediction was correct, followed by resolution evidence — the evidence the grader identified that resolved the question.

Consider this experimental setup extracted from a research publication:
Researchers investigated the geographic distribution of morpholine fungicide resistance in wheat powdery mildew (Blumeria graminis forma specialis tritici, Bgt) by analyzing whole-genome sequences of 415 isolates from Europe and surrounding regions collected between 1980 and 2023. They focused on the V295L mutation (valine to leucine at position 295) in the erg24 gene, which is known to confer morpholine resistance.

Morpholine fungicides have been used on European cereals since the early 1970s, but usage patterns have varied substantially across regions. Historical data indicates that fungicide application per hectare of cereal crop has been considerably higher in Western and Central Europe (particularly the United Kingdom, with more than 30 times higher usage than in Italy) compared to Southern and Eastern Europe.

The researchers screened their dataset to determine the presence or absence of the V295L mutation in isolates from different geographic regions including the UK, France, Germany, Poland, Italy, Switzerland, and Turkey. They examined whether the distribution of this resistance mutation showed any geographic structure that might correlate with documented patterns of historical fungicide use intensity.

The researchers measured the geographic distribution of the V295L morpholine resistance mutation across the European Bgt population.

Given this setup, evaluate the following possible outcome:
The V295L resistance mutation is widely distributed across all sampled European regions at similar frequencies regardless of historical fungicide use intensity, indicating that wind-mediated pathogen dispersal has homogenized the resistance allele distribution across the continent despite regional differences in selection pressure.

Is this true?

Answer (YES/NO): NO